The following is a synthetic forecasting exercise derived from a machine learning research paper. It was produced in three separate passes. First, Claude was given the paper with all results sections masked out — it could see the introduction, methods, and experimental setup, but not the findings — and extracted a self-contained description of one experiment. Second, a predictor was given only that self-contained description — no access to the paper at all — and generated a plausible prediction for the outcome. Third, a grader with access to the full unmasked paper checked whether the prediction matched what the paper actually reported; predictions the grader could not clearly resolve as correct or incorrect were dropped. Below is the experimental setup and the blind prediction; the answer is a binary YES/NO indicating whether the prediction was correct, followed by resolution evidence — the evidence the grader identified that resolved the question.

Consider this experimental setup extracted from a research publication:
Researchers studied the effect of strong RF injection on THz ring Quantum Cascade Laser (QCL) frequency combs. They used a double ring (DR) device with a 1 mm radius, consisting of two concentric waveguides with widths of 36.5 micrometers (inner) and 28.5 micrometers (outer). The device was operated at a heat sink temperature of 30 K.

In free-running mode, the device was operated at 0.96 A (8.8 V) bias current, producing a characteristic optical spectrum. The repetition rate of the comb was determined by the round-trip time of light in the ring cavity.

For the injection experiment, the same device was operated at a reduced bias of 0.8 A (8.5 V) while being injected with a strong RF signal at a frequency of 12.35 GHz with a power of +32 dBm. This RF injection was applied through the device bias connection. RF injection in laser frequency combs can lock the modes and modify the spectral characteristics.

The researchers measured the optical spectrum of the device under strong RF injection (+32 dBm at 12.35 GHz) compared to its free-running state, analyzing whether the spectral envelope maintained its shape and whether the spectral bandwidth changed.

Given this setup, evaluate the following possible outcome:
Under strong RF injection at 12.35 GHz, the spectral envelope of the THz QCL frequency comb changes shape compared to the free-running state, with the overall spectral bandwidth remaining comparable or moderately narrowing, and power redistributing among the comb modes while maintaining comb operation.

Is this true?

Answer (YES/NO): NO